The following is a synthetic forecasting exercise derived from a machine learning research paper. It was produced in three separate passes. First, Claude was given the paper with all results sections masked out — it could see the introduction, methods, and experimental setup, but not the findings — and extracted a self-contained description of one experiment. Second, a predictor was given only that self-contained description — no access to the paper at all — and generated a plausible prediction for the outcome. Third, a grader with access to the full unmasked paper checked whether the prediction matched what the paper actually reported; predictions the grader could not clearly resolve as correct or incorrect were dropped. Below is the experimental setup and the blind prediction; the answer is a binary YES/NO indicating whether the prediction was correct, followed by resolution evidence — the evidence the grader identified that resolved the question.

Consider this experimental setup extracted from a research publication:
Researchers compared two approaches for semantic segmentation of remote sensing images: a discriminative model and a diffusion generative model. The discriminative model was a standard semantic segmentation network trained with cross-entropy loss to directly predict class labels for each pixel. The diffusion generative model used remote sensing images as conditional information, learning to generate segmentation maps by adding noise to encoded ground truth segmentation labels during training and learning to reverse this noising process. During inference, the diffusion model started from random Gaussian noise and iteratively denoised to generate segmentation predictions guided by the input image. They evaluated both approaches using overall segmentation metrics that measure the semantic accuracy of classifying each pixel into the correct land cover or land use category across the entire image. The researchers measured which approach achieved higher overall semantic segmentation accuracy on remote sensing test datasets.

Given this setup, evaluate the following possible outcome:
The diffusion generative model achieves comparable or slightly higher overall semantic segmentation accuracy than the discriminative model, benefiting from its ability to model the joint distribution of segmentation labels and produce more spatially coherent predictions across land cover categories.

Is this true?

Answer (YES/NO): NO